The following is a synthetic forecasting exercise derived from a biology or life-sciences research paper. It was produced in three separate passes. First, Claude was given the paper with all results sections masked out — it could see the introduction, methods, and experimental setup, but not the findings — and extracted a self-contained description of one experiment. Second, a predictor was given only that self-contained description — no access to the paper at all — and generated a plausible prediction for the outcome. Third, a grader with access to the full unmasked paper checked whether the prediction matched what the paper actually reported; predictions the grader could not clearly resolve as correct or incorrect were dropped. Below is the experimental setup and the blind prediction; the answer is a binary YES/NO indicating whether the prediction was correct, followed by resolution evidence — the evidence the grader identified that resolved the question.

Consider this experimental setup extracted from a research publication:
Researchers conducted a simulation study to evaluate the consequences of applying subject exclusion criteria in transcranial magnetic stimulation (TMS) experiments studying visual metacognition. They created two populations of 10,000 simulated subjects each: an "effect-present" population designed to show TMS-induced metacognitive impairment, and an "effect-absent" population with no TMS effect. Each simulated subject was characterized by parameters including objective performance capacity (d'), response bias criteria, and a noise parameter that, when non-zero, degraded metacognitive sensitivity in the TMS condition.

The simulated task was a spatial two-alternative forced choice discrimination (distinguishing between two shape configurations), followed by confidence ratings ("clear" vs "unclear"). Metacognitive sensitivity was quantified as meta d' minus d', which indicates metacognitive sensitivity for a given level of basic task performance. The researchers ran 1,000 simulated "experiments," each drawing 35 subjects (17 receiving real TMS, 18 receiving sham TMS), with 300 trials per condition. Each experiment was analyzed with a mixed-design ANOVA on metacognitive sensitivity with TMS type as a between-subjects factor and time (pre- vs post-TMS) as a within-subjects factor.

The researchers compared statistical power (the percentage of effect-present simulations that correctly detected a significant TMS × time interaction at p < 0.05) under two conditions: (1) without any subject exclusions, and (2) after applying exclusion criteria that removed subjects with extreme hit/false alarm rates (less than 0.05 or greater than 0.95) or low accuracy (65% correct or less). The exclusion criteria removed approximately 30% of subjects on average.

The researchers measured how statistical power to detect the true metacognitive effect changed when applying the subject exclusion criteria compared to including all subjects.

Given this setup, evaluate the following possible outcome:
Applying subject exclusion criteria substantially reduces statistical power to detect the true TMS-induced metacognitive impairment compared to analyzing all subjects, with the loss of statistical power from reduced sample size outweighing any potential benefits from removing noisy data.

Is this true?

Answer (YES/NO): NO